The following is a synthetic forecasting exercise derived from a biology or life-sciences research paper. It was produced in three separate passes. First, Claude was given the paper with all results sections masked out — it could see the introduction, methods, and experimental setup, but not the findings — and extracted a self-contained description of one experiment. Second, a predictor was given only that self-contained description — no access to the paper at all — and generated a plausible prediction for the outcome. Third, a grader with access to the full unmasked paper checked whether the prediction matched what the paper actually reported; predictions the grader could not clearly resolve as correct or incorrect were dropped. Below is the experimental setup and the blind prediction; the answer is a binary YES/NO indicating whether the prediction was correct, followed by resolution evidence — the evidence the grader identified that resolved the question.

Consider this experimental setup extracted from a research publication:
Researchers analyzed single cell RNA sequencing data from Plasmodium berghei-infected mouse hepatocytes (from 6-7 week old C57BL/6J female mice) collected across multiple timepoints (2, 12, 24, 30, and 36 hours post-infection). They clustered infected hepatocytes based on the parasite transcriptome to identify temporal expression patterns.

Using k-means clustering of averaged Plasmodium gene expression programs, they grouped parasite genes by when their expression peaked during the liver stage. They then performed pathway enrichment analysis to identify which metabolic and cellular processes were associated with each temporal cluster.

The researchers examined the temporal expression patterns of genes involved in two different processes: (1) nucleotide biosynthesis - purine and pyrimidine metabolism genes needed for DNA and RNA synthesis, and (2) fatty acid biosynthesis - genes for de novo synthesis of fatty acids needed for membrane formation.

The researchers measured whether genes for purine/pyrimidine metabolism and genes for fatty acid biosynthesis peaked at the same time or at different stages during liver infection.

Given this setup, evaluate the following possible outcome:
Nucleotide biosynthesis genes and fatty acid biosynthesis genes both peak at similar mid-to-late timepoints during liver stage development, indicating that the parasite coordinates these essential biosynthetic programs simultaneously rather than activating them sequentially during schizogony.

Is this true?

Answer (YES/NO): NO